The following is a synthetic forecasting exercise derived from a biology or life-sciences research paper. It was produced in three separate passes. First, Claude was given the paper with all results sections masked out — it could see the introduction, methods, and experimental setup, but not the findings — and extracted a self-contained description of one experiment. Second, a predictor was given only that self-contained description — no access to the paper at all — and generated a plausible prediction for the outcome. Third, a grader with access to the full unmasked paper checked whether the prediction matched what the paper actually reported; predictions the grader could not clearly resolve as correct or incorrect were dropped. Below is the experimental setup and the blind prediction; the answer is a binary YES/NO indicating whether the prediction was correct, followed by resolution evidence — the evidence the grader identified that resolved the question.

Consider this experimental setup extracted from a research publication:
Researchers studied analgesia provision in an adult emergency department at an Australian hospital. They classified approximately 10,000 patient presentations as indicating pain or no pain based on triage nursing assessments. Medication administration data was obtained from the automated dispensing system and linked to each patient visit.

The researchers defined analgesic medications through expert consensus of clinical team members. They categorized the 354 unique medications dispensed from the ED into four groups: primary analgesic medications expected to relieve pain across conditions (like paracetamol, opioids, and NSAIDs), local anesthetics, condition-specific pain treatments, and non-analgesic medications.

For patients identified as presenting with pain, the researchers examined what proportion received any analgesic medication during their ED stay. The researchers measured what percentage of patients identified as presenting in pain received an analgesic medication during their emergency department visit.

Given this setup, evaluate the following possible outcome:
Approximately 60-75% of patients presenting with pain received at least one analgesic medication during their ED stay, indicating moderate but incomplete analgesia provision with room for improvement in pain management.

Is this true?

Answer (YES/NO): NO